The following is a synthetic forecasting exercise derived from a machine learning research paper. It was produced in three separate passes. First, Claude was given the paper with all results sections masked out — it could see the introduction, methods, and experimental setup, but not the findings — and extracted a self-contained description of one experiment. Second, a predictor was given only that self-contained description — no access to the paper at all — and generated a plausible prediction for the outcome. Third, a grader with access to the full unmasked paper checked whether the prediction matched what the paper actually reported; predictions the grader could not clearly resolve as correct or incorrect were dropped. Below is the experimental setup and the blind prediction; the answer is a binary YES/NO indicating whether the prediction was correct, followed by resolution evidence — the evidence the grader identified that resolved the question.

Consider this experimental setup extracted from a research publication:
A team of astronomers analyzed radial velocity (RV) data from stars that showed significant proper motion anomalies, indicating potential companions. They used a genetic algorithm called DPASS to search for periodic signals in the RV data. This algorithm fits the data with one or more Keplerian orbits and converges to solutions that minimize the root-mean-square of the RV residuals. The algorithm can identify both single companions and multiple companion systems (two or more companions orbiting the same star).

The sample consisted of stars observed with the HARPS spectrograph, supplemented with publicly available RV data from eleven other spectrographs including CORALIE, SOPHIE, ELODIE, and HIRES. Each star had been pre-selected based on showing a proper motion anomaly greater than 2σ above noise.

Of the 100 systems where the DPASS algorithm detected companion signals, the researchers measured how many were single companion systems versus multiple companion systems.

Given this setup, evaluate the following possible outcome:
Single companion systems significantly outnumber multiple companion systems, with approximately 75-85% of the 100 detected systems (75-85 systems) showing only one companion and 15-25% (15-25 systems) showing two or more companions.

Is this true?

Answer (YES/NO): YES